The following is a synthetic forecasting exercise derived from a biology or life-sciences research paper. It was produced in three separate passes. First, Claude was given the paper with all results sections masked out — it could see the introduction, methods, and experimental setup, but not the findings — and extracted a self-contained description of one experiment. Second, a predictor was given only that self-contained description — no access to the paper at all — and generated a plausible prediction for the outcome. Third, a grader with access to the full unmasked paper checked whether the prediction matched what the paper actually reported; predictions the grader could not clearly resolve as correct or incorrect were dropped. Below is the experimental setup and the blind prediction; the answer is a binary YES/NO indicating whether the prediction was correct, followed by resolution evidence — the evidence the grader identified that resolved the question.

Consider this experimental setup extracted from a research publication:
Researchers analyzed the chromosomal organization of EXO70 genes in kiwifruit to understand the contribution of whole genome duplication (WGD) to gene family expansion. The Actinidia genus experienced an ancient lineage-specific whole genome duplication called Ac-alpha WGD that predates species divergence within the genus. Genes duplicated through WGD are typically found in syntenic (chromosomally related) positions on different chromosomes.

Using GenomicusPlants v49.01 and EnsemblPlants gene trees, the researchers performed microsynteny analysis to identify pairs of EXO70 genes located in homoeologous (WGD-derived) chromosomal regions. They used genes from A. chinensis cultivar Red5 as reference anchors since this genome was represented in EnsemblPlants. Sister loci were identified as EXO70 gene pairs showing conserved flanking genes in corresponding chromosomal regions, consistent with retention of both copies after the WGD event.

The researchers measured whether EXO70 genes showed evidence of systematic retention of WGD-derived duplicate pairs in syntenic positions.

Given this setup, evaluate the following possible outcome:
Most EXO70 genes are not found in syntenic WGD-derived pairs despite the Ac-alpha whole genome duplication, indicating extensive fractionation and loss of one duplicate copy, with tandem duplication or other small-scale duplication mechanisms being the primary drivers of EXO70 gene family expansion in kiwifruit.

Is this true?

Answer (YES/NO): NO